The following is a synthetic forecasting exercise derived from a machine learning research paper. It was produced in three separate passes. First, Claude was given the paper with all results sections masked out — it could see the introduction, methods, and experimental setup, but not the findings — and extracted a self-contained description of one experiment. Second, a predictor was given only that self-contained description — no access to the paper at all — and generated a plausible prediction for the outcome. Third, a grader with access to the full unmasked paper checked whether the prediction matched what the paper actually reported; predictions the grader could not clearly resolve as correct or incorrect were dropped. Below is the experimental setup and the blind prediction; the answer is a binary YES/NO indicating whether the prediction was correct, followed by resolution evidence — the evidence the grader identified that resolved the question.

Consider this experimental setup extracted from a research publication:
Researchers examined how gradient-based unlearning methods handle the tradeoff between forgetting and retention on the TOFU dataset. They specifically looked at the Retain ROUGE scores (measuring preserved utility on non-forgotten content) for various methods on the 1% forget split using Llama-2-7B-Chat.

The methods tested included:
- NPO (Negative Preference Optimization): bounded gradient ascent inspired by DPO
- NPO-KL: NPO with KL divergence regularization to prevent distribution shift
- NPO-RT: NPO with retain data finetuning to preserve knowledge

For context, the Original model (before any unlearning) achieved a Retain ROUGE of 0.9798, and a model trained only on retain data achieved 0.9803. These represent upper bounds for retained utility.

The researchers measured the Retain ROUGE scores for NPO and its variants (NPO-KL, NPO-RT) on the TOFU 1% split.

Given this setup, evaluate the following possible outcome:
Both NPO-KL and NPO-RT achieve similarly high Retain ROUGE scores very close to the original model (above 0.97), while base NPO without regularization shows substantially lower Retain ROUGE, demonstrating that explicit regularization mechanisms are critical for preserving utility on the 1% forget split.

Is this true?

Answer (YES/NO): NO